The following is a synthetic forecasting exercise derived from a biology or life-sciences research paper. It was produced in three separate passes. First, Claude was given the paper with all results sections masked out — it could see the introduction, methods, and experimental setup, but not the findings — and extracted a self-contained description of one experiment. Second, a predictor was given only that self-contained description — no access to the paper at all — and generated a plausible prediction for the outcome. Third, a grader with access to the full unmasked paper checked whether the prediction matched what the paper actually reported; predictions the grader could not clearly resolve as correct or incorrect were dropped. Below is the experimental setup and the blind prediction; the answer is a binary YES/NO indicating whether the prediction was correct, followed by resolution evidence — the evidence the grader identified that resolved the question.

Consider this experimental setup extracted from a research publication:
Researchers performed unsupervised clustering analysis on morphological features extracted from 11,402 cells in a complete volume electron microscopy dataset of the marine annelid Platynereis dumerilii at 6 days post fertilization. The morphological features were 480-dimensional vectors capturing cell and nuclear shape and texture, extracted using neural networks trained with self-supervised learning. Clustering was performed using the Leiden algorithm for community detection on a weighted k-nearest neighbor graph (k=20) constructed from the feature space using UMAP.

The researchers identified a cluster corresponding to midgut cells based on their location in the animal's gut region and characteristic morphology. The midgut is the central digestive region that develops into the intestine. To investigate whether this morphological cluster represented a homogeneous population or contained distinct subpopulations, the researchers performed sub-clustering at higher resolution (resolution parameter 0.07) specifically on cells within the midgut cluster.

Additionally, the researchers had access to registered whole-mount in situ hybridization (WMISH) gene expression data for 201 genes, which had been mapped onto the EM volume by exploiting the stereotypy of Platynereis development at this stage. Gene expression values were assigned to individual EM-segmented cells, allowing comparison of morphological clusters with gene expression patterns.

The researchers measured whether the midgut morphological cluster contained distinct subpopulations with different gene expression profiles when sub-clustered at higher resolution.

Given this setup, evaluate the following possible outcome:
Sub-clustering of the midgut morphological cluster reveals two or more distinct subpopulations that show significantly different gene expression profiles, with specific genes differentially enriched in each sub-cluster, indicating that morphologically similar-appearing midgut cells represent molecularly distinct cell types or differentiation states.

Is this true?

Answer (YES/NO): YES